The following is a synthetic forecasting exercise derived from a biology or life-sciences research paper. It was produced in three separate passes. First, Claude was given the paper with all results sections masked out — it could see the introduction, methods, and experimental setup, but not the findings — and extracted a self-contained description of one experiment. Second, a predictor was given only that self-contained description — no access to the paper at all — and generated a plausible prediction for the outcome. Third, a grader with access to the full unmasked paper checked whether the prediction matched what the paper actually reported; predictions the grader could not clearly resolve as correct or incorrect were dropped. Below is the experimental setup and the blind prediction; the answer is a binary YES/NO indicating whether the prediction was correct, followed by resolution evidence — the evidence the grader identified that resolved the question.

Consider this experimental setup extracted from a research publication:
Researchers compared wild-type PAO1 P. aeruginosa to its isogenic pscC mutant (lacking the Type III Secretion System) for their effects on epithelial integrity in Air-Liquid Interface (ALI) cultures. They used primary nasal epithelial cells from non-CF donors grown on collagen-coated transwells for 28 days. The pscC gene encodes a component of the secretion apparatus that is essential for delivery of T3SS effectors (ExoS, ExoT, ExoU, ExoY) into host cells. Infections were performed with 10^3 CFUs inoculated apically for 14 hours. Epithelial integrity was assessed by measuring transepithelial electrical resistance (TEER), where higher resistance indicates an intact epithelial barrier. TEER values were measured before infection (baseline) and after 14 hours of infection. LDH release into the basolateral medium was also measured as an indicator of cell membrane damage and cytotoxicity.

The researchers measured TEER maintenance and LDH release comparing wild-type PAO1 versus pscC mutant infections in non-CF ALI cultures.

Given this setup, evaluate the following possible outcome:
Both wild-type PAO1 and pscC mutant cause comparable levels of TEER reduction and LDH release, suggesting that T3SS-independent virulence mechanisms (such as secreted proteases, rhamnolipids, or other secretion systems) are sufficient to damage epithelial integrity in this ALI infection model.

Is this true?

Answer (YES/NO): NO